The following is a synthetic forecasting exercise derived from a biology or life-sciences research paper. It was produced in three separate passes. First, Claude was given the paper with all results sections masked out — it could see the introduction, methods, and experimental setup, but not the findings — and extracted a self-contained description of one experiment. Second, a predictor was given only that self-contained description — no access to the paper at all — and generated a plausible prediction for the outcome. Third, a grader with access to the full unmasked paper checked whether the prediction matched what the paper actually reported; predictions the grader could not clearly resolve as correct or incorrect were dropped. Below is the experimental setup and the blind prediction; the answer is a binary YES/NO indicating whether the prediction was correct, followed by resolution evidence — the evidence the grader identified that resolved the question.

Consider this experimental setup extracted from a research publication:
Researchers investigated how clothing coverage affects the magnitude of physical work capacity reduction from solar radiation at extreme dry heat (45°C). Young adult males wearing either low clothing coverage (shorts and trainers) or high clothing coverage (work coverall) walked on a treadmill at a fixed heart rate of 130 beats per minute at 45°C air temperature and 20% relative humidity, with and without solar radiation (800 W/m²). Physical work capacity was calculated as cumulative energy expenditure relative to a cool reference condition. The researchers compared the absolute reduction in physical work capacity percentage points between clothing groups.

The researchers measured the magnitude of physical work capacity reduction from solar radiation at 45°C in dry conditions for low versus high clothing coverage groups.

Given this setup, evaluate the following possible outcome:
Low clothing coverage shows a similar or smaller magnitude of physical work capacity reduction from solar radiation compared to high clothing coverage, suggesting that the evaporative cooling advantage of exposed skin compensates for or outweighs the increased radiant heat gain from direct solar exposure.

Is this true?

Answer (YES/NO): NO